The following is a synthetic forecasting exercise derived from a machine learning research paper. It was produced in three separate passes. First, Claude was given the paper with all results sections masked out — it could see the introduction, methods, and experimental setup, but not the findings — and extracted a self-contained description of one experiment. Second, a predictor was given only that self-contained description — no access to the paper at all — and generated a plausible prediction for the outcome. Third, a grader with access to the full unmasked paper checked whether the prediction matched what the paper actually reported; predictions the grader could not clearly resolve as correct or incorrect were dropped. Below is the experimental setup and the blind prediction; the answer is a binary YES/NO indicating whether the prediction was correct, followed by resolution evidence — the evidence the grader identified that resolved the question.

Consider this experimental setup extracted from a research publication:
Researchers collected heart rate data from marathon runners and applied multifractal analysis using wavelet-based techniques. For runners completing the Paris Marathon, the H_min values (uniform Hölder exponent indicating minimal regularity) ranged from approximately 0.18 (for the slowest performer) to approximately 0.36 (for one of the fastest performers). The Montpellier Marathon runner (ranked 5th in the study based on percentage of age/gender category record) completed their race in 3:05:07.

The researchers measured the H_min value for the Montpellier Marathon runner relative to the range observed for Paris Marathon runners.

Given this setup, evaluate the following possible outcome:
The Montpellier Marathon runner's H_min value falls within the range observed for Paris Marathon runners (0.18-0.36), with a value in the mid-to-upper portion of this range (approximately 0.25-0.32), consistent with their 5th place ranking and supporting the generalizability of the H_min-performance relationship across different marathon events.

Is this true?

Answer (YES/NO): NO